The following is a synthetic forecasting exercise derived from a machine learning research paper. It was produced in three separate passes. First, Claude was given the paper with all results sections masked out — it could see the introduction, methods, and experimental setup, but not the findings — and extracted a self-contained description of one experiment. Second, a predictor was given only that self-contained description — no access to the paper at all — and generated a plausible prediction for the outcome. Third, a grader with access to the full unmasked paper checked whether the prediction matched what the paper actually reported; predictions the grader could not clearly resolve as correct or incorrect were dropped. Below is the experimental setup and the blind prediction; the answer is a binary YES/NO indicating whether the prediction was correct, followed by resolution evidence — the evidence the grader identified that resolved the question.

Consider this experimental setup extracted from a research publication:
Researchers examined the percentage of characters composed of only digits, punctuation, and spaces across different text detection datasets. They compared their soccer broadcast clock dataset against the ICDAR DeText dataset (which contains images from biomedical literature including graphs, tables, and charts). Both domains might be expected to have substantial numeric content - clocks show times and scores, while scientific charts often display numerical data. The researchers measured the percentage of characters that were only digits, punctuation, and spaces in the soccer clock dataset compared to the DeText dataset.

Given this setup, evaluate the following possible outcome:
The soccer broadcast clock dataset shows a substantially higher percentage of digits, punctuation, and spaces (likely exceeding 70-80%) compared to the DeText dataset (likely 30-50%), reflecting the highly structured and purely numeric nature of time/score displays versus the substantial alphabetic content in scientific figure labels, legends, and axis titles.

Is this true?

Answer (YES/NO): NO